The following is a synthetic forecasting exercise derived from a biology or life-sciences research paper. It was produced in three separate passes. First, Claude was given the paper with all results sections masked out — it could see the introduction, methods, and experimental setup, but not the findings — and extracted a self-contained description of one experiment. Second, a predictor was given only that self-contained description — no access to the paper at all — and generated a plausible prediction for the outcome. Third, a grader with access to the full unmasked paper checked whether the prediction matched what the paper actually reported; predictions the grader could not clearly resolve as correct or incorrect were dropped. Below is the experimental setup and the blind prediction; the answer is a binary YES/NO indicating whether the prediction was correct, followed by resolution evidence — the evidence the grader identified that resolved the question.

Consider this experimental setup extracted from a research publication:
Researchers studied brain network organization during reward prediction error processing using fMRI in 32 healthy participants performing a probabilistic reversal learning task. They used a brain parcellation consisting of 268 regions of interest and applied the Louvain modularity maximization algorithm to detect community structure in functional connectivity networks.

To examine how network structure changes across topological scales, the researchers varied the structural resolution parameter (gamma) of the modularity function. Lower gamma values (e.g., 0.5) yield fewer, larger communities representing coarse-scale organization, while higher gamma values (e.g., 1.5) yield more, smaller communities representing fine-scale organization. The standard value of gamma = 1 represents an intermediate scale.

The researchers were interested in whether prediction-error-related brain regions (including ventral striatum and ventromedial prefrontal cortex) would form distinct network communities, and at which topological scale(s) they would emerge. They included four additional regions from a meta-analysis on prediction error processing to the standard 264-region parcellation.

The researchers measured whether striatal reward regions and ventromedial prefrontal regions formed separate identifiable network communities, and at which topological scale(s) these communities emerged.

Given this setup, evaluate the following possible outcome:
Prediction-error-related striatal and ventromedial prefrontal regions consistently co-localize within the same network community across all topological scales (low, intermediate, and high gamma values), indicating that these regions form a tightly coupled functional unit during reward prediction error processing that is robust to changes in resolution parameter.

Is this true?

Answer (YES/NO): NO